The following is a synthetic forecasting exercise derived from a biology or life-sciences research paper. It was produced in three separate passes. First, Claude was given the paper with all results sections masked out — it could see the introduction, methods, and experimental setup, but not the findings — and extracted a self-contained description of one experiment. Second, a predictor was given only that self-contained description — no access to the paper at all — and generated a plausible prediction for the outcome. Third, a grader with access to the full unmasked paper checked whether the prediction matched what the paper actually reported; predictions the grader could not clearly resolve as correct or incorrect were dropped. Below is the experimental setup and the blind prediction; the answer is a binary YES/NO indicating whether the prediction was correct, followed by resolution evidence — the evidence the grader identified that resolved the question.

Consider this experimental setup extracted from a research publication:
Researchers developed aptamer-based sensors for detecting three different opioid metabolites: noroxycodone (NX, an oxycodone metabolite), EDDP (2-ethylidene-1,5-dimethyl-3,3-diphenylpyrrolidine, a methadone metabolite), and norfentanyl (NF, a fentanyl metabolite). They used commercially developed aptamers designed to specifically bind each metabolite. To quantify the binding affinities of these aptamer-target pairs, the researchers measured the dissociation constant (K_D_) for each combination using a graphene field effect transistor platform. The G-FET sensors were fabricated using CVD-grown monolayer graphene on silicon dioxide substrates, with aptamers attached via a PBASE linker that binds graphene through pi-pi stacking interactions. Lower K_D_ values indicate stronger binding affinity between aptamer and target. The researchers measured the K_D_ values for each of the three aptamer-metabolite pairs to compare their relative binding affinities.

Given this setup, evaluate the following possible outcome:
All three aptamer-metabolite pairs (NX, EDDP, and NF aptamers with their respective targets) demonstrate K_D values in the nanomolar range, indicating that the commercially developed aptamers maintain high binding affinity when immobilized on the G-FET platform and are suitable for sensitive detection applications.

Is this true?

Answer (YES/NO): NO